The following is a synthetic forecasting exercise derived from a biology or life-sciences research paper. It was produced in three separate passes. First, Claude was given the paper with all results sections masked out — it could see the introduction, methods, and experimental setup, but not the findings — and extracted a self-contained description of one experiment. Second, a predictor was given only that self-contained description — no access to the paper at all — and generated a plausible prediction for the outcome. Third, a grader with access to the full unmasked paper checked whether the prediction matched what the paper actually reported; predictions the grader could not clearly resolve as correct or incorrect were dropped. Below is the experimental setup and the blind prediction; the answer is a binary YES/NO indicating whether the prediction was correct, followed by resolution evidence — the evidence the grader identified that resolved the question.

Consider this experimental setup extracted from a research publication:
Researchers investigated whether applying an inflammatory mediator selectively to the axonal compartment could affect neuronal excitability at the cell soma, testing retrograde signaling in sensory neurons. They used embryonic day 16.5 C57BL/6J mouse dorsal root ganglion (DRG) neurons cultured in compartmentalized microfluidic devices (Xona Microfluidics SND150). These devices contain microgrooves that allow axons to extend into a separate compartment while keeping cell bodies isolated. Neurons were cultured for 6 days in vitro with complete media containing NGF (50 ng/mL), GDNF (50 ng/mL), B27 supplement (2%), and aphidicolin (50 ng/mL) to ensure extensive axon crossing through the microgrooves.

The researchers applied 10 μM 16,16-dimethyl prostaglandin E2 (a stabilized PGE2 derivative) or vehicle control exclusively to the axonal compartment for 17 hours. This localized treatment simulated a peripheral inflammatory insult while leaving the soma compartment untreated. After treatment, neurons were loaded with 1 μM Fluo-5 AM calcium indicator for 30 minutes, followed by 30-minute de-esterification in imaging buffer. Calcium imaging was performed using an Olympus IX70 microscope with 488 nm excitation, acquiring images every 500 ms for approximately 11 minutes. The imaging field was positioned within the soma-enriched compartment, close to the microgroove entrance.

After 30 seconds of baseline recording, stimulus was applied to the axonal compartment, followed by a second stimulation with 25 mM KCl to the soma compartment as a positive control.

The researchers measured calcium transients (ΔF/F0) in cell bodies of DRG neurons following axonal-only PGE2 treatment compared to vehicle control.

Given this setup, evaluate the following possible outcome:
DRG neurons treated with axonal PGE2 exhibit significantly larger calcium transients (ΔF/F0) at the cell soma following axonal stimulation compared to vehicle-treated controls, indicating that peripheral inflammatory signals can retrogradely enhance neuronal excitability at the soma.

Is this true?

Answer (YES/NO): YES